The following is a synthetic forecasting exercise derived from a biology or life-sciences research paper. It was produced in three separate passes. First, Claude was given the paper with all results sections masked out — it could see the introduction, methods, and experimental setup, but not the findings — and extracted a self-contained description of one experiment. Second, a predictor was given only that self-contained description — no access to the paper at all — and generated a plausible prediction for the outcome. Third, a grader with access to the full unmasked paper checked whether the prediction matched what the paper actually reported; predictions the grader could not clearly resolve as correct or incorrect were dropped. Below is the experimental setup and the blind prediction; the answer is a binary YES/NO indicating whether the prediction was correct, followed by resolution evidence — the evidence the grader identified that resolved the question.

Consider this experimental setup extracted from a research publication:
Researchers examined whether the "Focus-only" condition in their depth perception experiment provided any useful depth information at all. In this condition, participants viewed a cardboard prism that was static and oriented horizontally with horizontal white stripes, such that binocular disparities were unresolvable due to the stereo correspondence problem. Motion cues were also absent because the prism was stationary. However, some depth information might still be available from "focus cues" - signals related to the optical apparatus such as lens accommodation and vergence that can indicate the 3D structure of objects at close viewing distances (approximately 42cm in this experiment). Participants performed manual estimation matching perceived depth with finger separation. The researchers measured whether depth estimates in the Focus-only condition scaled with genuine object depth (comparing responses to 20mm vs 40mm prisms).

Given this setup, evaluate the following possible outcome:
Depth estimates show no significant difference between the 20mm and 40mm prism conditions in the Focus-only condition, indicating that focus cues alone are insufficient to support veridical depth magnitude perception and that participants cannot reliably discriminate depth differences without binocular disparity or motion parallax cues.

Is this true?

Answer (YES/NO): NO